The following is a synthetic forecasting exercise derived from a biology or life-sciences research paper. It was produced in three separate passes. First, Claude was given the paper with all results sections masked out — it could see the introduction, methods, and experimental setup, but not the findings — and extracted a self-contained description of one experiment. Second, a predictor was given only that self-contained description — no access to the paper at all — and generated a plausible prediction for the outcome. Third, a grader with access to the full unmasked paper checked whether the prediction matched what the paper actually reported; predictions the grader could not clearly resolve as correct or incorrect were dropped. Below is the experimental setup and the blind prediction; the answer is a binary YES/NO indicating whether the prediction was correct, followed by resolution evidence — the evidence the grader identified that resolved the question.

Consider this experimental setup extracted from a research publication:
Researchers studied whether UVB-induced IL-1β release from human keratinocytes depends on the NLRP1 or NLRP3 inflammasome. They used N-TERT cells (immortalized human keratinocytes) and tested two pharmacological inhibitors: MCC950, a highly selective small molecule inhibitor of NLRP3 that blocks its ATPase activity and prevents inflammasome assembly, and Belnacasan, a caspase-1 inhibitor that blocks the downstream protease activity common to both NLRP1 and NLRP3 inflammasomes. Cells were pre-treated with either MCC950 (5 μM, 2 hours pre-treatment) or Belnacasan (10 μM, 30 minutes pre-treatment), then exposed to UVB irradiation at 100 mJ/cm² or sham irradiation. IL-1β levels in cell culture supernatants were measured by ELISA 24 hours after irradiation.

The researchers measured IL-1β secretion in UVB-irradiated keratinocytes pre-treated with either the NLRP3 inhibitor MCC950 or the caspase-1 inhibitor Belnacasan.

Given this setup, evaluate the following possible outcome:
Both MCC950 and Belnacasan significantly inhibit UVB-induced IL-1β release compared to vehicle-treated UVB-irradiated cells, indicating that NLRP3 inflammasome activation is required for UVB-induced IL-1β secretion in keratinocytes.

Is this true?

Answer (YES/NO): NO